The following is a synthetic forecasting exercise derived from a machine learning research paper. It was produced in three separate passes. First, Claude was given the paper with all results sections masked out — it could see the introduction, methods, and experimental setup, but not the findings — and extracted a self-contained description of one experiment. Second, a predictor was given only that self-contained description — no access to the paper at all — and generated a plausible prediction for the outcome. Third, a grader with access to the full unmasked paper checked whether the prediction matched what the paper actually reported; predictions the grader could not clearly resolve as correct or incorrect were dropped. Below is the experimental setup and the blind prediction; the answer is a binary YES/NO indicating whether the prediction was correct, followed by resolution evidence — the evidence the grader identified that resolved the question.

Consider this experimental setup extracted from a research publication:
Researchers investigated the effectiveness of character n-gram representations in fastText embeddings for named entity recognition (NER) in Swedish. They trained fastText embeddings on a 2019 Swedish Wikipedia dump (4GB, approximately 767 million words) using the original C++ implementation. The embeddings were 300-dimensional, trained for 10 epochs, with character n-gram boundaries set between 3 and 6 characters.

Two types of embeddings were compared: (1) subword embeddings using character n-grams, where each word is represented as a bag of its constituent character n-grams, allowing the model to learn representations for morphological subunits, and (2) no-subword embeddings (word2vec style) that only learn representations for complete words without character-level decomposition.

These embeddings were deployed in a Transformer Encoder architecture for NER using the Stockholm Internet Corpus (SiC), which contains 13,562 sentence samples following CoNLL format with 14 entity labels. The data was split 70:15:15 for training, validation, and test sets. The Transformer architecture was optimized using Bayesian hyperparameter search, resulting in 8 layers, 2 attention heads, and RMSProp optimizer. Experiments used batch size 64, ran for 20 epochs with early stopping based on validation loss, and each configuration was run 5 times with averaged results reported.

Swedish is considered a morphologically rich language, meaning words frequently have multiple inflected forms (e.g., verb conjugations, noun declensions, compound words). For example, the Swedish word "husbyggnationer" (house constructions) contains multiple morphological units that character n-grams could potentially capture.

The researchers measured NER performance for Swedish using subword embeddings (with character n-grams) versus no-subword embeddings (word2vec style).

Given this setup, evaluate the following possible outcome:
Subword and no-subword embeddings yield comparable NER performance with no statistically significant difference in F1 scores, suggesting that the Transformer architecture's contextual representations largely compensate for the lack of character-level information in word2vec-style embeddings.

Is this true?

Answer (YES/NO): NO